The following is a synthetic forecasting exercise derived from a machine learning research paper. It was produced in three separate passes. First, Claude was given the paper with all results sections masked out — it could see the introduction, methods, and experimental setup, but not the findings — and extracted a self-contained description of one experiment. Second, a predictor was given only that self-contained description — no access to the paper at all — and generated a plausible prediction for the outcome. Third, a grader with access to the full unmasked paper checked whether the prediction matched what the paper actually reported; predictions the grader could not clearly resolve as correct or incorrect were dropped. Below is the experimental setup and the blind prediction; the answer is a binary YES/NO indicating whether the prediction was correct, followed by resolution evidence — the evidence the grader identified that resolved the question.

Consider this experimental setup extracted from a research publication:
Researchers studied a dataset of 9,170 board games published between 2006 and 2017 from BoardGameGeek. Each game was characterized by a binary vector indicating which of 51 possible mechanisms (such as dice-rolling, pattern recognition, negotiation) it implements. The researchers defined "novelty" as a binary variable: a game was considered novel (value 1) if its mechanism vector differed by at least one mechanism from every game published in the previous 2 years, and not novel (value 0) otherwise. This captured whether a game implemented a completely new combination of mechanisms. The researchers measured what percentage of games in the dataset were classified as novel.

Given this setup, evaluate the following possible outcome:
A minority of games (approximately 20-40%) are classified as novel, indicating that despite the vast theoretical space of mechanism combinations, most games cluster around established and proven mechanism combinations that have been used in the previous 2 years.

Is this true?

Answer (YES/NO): NO